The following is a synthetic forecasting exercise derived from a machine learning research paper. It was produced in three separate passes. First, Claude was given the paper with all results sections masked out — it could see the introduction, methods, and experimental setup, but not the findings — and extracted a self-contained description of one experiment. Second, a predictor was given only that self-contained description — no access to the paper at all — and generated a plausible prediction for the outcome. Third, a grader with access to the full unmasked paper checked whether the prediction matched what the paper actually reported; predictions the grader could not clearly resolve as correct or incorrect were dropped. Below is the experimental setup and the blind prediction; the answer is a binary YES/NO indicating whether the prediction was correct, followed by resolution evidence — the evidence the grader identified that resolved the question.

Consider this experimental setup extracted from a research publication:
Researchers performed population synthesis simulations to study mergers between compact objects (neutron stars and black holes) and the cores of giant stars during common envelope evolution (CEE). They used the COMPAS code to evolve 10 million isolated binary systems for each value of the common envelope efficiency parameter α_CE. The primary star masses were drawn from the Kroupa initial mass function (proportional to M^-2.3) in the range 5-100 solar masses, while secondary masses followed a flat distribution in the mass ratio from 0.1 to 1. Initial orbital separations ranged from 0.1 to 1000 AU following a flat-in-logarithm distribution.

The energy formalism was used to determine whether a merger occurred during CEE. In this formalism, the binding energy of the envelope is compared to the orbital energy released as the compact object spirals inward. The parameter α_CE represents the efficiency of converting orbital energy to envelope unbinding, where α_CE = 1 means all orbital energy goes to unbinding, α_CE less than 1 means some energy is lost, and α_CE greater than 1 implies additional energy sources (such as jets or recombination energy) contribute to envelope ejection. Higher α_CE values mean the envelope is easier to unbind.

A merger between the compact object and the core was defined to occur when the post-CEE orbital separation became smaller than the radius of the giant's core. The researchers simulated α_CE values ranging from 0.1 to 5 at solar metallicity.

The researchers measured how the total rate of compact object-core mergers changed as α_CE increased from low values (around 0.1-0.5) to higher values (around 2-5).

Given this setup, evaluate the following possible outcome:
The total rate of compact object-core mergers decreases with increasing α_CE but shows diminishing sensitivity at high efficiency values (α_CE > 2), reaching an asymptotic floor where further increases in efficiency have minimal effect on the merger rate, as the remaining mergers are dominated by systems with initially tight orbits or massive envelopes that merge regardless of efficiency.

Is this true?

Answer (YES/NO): NO